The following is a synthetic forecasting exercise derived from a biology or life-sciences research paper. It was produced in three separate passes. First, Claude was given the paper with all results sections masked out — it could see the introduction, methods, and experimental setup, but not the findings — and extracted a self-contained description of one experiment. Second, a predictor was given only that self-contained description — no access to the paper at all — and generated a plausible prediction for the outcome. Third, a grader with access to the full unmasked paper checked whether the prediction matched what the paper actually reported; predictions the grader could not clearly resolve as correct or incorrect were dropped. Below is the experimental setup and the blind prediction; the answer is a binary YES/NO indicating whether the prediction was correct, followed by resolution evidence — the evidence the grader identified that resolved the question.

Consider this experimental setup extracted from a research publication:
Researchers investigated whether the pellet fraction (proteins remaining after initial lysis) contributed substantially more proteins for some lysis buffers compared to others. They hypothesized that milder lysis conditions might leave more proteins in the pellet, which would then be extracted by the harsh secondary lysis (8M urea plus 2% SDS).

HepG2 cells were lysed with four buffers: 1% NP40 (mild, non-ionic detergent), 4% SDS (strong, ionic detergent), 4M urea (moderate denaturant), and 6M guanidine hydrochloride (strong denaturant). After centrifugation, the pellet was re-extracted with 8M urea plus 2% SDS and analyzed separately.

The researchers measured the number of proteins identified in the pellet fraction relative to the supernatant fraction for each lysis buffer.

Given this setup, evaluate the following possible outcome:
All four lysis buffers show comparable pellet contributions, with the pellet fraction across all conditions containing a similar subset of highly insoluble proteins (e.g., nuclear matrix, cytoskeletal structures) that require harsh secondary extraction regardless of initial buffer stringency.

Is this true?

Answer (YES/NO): NO